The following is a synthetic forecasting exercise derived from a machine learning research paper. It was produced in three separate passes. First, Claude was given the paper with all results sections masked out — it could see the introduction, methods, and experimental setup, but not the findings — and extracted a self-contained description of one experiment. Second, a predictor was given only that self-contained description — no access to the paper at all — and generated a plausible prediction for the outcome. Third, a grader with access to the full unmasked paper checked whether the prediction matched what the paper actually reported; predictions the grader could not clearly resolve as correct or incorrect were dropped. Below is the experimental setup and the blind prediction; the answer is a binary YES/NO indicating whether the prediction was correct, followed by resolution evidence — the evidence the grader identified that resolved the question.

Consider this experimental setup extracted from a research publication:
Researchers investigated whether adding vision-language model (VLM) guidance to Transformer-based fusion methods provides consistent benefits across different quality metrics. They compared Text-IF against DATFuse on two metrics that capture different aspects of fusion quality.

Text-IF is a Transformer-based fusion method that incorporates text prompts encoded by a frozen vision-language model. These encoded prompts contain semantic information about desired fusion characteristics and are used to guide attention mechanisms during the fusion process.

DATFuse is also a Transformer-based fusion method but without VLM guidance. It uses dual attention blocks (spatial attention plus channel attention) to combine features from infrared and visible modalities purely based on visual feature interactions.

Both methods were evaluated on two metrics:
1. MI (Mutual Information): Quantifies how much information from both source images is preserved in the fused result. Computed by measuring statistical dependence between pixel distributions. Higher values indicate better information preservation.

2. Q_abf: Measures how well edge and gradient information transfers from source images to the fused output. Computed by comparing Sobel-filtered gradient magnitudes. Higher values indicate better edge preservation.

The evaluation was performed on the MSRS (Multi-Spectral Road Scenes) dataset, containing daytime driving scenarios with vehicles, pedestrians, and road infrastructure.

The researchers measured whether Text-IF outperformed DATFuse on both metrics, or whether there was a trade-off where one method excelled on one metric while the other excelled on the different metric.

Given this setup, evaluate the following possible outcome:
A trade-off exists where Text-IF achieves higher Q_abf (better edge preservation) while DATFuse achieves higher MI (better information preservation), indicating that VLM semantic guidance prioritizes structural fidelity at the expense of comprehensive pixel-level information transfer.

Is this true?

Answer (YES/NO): NO